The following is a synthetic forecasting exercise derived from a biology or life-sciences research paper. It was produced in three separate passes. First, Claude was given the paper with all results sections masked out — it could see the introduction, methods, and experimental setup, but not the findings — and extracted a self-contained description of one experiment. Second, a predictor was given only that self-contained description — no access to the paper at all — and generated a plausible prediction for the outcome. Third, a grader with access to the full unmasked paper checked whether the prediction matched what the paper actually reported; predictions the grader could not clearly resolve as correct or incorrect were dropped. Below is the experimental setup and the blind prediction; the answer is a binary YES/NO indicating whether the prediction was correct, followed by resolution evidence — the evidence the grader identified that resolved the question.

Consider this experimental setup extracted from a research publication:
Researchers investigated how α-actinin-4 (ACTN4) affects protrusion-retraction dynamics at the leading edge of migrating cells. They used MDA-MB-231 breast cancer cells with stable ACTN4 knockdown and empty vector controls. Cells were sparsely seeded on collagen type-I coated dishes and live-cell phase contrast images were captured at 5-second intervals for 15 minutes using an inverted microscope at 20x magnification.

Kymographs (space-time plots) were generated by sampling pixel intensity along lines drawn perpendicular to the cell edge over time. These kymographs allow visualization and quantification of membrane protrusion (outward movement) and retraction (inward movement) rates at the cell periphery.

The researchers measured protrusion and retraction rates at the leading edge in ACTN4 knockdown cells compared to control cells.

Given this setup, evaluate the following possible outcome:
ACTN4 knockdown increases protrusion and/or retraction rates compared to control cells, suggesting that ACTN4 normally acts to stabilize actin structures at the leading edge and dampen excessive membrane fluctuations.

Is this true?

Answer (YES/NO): NO